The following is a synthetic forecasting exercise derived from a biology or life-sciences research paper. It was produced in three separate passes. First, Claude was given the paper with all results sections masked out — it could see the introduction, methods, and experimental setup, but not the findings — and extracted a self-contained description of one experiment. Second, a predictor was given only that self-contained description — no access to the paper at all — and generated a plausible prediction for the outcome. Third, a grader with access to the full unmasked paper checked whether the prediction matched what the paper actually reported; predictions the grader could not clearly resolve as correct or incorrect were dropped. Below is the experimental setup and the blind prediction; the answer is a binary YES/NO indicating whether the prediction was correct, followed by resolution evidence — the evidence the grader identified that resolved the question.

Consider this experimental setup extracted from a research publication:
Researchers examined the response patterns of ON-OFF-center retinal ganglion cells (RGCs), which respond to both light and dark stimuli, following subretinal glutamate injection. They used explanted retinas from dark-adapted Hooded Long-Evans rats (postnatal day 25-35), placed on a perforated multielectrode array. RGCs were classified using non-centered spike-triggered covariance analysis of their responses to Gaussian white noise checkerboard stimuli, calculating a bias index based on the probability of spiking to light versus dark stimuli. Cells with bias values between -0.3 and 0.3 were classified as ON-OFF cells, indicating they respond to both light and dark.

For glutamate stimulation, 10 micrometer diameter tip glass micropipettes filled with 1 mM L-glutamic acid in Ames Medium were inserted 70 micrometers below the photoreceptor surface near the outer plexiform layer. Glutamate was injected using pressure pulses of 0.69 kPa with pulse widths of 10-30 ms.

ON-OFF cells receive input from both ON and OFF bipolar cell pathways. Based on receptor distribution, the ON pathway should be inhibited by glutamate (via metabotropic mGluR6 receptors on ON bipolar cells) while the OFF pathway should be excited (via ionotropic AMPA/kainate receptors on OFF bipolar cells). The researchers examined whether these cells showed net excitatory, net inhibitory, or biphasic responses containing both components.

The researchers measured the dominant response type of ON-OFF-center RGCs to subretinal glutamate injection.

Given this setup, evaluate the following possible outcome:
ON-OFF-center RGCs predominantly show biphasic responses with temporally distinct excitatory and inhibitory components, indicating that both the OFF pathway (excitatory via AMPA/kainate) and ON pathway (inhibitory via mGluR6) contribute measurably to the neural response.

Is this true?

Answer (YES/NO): NO